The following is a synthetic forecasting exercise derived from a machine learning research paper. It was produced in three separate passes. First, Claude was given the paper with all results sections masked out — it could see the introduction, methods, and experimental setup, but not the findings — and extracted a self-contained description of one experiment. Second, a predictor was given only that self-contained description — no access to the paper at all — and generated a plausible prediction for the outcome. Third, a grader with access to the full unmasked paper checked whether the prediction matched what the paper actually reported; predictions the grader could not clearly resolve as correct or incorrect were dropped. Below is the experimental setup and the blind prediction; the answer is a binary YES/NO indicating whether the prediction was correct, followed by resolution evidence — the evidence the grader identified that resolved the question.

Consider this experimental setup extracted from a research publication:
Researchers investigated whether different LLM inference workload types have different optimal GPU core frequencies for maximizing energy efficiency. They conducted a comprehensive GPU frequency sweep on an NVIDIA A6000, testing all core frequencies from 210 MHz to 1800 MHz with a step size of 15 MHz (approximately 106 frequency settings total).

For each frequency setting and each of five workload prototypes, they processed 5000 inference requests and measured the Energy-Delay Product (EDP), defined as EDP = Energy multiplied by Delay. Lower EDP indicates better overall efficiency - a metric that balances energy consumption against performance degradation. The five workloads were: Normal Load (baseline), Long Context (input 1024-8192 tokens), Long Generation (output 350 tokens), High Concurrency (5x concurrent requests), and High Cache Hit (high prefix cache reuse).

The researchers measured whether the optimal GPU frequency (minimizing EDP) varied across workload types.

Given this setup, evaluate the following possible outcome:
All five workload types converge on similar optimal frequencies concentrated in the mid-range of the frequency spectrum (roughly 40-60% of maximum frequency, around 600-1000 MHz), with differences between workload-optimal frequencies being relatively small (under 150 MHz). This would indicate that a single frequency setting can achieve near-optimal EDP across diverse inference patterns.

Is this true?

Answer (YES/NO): NO